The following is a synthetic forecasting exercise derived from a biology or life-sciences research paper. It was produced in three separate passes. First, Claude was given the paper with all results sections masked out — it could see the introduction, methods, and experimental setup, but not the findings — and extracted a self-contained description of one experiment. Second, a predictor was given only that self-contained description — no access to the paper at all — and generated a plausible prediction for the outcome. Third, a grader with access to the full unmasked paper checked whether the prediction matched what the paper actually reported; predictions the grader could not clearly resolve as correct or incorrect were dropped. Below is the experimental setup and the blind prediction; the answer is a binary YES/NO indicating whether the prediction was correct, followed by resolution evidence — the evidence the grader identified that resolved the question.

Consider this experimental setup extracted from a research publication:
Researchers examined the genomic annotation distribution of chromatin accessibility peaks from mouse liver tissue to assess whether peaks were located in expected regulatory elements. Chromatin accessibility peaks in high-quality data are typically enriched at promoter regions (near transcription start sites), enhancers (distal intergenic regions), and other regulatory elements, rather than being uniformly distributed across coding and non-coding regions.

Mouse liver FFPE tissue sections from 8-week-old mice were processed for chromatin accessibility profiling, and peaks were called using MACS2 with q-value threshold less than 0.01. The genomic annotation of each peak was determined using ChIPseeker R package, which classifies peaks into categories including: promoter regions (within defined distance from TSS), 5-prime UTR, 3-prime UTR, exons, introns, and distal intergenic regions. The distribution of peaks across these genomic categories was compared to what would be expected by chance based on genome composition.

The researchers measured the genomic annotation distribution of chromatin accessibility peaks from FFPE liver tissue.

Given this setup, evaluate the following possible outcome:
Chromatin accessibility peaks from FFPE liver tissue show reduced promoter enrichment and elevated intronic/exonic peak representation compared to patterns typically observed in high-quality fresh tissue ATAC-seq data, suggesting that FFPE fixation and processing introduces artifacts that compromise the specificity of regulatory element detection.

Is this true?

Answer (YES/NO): NO